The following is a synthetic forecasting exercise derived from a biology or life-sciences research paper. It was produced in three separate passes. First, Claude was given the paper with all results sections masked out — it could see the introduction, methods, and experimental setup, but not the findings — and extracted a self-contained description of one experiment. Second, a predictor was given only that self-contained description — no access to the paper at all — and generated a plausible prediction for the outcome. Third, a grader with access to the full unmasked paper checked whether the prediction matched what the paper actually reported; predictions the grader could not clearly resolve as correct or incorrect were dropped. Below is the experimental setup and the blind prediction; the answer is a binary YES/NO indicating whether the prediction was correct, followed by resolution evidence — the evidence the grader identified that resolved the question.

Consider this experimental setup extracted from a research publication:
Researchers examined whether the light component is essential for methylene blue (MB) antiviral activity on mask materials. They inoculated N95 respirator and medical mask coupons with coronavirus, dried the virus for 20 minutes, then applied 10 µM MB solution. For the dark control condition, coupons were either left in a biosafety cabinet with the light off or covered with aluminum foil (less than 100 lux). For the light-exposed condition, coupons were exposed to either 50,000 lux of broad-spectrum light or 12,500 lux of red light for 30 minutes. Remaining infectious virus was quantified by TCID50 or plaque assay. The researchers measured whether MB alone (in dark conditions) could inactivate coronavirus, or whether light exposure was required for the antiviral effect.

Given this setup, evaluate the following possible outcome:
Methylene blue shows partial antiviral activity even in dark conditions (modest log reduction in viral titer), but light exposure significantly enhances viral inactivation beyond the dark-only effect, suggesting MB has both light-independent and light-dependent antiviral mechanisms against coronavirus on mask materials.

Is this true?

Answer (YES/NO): NO